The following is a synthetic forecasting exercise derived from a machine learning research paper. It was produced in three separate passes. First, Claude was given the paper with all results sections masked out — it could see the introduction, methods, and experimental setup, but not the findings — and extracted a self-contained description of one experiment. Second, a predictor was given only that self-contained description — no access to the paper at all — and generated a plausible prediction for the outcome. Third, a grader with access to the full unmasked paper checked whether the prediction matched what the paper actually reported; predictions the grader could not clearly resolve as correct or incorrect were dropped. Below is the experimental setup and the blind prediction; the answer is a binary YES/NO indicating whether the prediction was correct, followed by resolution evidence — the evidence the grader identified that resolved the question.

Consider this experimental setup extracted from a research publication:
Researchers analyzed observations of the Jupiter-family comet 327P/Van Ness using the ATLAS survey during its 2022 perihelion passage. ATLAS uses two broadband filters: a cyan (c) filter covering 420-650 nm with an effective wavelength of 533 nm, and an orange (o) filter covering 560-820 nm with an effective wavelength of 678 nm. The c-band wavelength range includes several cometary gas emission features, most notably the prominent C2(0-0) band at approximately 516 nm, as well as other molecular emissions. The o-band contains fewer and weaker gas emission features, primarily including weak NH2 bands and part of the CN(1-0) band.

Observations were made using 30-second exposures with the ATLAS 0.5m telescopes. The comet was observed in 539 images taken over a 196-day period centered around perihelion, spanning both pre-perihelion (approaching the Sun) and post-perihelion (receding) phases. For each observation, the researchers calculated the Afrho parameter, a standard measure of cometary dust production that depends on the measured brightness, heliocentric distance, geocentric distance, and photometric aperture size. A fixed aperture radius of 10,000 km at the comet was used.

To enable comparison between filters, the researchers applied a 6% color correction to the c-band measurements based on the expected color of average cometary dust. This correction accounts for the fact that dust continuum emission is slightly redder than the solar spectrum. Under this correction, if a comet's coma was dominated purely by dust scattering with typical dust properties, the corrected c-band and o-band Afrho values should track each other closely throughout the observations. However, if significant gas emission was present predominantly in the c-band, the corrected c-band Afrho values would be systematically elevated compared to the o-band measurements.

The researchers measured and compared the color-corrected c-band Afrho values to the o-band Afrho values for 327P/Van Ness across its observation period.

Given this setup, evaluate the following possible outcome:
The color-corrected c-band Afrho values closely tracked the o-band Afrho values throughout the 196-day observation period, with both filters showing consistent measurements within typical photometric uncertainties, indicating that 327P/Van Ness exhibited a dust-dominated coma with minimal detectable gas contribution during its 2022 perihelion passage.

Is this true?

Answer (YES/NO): NO